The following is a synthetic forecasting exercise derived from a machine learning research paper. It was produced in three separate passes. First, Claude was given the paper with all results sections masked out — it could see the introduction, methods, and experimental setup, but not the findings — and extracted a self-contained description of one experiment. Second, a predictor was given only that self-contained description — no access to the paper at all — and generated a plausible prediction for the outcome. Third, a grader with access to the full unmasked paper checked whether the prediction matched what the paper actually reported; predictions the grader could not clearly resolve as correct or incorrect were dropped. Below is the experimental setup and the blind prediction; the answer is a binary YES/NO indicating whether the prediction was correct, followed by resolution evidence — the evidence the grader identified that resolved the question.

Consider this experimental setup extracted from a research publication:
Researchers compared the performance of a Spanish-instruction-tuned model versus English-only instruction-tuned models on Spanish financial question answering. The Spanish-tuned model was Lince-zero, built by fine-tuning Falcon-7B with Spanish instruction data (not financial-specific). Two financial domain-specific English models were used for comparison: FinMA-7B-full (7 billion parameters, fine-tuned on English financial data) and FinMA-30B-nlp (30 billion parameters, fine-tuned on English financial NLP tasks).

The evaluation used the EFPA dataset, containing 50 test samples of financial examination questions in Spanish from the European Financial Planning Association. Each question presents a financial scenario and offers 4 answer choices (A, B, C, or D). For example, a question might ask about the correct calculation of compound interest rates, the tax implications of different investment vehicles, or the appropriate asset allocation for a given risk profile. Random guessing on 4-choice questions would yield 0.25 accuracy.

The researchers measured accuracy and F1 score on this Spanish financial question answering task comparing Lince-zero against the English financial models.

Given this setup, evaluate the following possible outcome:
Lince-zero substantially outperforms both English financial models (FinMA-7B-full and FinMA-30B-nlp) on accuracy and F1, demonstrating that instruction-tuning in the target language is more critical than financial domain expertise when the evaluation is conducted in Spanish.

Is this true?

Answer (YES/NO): NO